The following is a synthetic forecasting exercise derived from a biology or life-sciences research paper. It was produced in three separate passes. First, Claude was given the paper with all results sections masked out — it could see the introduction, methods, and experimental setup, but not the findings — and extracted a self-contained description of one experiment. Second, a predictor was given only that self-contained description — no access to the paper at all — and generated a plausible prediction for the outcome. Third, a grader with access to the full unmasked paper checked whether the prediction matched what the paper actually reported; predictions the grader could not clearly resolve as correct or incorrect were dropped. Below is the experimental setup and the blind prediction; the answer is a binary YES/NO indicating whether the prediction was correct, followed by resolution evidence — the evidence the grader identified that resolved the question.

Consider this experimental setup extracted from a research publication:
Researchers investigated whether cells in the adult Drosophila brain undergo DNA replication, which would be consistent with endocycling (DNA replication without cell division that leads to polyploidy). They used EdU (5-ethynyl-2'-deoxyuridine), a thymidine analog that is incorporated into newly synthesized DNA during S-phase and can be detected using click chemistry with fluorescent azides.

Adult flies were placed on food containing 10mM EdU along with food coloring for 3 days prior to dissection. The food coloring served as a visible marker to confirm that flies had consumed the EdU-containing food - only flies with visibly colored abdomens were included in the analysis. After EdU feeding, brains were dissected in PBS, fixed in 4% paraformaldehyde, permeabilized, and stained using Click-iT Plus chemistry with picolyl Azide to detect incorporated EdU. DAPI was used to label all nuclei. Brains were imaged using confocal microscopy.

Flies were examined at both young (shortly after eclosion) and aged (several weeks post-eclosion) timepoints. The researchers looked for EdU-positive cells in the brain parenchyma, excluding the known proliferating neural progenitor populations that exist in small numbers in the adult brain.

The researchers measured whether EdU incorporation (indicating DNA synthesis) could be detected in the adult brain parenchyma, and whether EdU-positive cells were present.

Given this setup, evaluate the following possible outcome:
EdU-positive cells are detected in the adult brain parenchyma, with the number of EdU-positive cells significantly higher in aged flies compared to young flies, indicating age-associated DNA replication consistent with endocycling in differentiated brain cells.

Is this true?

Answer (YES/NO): NO